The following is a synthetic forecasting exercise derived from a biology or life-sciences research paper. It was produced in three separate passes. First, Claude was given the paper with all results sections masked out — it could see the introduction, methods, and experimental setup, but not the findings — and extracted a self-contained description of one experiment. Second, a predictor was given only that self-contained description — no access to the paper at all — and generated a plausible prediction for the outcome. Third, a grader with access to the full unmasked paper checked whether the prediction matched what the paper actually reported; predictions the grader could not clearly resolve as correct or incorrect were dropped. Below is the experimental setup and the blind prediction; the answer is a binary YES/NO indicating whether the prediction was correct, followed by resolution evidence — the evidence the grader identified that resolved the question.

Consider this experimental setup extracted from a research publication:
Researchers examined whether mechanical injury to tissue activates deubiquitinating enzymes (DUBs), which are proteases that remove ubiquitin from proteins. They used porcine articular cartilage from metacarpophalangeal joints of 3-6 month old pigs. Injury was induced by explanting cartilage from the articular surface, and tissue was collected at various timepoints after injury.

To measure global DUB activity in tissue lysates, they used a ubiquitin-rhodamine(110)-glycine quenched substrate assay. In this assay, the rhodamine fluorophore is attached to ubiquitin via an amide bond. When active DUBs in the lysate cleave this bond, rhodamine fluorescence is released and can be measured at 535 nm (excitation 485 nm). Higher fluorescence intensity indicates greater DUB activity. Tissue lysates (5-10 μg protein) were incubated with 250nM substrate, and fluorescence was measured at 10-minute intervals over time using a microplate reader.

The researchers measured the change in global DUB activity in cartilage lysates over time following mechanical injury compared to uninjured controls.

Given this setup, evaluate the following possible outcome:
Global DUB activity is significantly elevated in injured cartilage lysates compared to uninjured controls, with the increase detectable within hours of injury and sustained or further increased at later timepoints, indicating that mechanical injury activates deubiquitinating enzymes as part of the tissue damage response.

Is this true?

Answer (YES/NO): YES